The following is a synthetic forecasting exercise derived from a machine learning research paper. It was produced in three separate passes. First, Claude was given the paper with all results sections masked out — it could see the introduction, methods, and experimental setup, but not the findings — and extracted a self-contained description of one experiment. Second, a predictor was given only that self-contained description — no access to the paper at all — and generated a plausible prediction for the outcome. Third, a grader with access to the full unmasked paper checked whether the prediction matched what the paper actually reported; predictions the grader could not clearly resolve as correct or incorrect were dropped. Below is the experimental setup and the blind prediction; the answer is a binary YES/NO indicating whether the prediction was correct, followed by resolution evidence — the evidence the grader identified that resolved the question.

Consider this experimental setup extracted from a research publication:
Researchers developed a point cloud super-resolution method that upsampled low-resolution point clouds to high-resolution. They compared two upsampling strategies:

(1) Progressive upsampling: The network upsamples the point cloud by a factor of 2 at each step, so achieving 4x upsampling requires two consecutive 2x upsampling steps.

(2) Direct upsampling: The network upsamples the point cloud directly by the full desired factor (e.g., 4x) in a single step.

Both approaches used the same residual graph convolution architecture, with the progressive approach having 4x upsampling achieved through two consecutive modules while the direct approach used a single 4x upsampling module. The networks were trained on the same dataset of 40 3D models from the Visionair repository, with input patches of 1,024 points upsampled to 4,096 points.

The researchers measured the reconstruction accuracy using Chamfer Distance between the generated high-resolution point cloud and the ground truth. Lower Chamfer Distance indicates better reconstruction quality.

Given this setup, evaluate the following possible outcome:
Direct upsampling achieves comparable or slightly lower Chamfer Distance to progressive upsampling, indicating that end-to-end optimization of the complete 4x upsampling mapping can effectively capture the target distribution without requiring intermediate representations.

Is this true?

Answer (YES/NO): NO